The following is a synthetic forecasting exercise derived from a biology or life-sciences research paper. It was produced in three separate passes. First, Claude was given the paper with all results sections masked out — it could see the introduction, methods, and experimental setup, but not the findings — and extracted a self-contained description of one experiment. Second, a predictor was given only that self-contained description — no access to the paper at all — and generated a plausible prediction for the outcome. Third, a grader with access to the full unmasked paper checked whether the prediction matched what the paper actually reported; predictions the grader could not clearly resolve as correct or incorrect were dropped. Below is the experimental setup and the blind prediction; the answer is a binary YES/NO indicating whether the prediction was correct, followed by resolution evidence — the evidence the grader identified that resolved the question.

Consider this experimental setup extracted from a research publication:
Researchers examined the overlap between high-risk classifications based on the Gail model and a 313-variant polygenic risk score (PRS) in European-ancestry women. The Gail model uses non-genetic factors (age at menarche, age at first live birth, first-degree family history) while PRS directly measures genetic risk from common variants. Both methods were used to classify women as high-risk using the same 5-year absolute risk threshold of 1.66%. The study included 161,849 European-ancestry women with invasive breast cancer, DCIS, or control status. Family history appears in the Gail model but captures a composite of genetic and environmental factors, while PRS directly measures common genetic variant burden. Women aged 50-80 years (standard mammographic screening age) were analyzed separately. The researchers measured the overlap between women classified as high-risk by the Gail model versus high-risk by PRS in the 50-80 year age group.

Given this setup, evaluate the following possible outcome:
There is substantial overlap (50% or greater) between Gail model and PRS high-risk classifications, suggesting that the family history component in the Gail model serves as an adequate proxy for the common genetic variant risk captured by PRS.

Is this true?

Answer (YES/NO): NO